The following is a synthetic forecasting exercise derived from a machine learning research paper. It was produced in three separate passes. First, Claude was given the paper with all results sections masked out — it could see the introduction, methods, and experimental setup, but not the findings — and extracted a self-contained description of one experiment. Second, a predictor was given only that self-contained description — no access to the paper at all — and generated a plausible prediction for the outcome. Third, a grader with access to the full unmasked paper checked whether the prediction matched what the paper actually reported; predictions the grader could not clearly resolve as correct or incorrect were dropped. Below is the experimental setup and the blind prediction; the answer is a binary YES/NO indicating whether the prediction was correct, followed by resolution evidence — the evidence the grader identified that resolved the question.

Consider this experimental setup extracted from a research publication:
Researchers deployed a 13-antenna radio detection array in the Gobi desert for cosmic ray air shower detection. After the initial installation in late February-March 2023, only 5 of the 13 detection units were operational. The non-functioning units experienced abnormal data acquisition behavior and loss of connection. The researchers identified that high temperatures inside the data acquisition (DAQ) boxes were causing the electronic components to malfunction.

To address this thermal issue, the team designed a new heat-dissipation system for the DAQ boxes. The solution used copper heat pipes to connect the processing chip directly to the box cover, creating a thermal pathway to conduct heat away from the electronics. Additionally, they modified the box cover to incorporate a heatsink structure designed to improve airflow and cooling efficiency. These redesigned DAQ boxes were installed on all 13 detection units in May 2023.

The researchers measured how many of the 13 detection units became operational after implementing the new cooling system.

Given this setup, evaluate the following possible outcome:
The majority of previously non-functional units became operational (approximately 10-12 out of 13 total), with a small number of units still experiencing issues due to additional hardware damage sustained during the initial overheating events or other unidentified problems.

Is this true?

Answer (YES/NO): NO